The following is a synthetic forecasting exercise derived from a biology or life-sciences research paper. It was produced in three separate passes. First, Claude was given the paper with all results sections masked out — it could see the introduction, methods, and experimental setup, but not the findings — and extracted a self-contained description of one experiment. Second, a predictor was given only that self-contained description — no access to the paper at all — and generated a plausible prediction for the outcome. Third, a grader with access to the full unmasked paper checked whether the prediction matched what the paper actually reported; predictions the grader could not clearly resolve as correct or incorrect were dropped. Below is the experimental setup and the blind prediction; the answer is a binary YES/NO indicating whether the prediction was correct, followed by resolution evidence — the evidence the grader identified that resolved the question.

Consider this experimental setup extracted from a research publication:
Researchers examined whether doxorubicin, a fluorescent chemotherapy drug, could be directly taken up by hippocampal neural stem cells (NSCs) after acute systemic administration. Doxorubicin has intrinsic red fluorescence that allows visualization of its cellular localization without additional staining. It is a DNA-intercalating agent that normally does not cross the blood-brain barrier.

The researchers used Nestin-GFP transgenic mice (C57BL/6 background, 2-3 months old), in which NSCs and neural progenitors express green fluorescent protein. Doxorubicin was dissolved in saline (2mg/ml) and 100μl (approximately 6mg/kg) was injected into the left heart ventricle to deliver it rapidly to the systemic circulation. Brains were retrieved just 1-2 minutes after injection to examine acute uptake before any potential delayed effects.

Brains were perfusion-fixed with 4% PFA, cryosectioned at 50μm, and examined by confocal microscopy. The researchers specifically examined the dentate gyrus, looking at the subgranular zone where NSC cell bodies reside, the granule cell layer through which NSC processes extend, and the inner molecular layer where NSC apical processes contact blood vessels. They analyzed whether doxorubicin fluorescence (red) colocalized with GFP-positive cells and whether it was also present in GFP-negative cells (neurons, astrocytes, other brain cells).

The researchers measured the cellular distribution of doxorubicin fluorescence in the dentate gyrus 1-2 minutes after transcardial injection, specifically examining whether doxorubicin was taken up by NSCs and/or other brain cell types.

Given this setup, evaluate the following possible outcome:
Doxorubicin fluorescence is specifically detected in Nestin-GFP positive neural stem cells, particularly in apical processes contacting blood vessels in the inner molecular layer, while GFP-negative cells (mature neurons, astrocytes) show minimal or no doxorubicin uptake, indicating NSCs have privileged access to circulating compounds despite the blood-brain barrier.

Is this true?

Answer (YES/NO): NO